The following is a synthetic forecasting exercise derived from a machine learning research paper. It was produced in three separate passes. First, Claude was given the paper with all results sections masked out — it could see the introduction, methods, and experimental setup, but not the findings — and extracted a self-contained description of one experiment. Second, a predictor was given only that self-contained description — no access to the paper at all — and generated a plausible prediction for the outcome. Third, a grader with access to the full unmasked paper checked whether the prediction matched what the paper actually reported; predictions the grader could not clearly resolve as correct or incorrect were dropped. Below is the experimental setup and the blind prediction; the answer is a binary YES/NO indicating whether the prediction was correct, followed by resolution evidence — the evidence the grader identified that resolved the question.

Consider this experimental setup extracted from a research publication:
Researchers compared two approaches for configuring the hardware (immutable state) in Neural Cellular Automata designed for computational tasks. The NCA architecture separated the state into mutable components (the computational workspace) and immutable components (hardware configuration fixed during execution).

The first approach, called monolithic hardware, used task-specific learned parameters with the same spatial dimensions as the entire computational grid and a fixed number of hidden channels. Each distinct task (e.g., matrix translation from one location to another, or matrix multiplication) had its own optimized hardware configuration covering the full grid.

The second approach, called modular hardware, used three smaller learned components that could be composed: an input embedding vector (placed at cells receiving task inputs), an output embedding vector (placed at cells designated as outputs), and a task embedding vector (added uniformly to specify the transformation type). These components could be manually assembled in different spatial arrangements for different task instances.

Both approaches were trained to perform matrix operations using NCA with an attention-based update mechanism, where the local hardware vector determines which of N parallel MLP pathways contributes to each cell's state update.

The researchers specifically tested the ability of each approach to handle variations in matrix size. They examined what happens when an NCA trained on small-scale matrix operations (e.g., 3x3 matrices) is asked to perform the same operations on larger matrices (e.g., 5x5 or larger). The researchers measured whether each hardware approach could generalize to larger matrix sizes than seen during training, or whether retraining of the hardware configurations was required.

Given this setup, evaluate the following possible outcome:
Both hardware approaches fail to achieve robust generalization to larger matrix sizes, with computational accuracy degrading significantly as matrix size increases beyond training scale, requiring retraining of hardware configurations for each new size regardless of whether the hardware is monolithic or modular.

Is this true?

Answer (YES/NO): NO